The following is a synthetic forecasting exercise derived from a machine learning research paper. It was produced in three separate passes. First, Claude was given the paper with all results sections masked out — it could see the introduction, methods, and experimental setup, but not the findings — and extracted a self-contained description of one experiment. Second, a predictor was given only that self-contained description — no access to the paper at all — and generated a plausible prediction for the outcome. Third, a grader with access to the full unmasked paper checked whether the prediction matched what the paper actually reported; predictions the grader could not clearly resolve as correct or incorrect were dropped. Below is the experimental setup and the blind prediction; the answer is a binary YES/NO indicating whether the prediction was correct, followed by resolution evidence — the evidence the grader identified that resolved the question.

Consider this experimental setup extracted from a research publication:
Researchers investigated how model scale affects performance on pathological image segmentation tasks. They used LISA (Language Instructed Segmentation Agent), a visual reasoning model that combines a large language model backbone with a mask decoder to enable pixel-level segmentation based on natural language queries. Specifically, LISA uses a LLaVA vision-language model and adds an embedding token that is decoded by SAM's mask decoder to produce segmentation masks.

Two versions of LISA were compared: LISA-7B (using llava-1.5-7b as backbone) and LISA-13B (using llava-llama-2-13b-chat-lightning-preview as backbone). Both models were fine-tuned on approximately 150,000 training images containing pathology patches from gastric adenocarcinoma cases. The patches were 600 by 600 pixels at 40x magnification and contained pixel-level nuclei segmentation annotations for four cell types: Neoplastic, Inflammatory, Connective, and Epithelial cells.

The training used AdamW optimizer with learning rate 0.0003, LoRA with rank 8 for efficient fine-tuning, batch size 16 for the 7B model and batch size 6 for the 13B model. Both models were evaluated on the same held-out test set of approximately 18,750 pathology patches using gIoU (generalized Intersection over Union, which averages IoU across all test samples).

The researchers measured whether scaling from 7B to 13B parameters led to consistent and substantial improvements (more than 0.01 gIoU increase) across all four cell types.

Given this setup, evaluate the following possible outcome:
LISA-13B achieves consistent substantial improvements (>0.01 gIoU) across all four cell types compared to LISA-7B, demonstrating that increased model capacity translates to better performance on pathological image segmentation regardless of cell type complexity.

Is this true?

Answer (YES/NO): NO